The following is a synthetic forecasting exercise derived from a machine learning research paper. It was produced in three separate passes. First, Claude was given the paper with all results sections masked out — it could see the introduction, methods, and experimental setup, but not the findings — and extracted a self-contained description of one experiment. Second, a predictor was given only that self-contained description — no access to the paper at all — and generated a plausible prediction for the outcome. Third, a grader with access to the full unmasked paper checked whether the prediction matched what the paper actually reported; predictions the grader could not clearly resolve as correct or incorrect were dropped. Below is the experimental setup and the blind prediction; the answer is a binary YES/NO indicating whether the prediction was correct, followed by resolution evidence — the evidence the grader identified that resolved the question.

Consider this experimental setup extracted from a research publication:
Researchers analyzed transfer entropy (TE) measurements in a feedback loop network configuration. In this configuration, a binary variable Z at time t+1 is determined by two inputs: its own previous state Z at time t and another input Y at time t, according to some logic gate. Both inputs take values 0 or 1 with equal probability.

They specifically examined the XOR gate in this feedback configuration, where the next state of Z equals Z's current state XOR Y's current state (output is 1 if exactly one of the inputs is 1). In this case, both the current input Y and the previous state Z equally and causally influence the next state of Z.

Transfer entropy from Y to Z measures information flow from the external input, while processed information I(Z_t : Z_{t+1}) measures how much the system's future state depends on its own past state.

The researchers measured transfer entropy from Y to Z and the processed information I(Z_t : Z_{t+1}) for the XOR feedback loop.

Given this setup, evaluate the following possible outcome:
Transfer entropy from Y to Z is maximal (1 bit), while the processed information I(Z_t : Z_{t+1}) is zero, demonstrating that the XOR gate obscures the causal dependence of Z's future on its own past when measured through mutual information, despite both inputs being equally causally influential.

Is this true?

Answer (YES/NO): YES